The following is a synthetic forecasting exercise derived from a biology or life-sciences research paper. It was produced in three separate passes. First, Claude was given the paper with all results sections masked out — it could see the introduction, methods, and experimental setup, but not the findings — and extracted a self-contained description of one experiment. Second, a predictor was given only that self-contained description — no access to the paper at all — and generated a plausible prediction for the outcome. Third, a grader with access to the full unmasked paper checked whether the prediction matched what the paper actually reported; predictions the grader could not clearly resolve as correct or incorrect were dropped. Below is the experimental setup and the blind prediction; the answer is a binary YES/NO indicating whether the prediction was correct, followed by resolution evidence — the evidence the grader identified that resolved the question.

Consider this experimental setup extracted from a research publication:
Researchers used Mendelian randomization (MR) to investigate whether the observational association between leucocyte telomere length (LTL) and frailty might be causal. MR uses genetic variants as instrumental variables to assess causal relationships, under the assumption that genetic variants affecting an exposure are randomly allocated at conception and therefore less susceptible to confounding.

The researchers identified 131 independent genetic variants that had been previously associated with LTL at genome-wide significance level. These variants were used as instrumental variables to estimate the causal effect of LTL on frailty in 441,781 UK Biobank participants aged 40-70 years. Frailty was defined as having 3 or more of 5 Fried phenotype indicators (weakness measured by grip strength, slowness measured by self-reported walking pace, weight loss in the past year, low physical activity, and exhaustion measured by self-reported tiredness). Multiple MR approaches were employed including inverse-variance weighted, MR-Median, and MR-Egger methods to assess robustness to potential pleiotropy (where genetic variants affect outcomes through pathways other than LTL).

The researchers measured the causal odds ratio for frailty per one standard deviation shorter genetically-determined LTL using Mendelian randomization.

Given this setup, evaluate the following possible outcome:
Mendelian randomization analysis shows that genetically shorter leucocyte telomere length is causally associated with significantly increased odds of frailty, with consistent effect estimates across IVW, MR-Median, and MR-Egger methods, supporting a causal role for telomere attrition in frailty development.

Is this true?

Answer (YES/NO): NO